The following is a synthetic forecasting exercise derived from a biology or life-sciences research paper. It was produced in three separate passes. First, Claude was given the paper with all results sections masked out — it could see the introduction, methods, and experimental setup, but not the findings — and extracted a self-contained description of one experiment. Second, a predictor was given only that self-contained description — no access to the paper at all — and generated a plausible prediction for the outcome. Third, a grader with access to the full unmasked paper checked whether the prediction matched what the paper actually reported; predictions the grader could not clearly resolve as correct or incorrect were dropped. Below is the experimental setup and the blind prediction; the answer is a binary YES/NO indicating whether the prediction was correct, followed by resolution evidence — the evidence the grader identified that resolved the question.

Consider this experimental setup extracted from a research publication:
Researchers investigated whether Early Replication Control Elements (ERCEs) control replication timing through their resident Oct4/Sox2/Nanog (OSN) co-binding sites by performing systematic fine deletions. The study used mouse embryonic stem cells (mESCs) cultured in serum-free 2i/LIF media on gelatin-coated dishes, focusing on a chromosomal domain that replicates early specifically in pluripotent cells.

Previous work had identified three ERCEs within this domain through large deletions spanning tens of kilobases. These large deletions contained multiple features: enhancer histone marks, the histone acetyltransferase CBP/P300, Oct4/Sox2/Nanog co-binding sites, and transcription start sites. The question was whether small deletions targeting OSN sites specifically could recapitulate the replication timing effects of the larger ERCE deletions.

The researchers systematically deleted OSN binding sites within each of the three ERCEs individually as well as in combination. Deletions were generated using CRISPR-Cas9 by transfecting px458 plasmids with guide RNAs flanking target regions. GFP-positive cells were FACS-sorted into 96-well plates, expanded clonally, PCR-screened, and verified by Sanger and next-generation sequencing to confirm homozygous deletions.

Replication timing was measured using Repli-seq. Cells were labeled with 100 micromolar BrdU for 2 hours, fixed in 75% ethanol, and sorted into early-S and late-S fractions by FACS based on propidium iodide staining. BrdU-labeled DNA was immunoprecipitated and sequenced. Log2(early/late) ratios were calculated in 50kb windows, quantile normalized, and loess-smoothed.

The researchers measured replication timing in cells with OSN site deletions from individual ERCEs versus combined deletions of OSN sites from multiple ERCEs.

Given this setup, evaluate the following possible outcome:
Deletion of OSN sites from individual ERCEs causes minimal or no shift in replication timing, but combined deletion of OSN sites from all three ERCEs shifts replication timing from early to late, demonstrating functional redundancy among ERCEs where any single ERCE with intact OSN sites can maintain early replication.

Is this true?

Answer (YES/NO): NO